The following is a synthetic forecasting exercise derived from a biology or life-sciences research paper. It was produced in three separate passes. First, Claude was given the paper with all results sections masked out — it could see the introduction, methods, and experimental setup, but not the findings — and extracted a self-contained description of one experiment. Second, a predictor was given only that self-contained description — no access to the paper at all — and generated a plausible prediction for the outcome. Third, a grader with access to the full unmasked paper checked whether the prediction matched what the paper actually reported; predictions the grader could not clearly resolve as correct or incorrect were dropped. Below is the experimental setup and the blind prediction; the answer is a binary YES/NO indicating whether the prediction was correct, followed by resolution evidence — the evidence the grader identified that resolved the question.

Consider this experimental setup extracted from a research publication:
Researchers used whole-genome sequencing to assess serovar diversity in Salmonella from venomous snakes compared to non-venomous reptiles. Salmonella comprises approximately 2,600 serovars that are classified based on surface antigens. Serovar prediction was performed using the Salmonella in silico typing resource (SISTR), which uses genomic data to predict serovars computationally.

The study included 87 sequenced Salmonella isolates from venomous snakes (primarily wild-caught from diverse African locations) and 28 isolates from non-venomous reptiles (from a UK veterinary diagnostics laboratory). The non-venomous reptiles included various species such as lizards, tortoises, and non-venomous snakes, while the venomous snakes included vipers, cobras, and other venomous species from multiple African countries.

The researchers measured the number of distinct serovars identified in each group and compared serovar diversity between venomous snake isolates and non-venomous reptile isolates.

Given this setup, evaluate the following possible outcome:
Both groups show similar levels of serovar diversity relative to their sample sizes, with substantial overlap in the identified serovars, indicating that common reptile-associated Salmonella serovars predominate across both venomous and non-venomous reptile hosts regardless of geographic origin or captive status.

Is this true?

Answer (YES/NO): NO